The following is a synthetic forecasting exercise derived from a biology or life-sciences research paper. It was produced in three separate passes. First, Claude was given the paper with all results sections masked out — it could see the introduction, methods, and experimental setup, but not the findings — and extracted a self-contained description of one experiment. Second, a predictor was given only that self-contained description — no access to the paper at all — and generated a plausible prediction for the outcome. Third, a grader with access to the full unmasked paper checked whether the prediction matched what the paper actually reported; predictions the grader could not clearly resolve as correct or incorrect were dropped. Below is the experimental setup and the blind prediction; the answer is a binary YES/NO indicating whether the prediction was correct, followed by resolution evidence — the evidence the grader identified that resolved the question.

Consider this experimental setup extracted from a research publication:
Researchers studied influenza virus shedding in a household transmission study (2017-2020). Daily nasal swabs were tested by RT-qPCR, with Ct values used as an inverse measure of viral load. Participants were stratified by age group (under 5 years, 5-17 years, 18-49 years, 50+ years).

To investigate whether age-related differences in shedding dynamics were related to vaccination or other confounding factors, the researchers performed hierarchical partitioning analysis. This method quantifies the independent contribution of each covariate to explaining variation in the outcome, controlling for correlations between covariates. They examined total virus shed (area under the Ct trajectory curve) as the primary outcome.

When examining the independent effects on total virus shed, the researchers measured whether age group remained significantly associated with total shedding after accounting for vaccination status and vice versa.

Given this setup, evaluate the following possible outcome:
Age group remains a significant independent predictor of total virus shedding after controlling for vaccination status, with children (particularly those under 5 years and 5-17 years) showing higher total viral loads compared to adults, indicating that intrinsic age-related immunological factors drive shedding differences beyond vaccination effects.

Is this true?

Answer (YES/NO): NO